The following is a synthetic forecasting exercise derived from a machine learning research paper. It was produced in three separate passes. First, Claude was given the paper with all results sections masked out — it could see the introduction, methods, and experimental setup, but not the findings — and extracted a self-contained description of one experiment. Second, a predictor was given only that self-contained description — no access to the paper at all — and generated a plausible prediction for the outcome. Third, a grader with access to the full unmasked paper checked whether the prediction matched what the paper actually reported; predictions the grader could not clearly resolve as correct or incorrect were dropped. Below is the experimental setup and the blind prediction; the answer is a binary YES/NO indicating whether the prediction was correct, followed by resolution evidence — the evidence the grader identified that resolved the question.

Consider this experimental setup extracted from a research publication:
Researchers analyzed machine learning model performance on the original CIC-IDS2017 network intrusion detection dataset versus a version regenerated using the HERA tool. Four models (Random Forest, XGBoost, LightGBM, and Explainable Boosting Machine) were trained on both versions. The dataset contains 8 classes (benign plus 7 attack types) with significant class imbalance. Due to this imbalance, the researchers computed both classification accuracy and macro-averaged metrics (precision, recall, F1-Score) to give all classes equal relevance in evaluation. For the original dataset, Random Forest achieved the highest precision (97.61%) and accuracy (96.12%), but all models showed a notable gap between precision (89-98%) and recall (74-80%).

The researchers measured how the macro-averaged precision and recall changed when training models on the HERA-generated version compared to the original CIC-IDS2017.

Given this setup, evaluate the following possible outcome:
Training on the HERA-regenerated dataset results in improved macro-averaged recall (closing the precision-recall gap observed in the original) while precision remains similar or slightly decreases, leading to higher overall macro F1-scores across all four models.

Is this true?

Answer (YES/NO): NO